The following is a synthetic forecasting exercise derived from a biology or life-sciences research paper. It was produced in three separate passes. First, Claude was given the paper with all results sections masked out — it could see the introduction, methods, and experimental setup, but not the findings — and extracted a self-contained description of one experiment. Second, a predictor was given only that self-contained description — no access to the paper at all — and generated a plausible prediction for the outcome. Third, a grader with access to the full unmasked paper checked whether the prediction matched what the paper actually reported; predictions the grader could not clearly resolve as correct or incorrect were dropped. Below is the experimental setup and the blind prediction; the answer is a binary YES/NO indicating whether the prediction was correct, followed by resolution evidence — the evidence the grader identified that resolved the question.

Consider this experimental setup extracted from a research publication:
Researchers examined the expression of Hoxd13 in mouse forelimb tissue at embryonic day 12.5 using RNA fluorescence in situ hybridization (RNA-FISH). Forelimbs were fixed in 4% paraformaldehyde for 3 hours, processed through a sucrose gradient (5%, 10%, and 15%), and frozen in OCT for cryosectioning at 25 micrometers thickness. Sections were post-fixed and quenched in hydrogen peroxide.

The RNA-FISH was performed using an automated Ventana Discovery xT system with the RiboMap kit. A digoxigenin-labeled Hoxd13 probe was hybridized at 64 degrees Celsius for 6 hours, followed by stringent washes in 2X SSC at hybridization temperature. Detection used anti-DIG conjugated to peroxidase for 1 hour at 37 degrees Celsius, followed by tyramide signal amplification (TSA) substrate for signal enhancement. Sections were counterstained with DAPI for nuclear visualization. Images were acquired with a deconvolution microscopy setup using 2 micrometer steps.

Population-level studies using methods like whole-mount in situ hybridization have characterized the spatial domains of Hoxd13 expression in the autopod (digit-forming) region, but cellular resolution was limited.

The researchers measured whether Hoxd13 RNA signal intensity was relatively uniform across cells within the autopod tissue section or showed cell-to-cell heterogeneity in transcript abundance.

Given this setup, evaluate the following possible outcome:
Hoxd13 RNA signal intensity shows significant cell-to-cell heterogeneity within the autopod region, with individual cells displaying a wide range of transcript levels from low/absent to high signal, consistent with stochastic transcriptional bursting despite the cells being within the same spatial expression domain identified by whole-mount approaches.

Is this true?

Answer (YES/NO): YES